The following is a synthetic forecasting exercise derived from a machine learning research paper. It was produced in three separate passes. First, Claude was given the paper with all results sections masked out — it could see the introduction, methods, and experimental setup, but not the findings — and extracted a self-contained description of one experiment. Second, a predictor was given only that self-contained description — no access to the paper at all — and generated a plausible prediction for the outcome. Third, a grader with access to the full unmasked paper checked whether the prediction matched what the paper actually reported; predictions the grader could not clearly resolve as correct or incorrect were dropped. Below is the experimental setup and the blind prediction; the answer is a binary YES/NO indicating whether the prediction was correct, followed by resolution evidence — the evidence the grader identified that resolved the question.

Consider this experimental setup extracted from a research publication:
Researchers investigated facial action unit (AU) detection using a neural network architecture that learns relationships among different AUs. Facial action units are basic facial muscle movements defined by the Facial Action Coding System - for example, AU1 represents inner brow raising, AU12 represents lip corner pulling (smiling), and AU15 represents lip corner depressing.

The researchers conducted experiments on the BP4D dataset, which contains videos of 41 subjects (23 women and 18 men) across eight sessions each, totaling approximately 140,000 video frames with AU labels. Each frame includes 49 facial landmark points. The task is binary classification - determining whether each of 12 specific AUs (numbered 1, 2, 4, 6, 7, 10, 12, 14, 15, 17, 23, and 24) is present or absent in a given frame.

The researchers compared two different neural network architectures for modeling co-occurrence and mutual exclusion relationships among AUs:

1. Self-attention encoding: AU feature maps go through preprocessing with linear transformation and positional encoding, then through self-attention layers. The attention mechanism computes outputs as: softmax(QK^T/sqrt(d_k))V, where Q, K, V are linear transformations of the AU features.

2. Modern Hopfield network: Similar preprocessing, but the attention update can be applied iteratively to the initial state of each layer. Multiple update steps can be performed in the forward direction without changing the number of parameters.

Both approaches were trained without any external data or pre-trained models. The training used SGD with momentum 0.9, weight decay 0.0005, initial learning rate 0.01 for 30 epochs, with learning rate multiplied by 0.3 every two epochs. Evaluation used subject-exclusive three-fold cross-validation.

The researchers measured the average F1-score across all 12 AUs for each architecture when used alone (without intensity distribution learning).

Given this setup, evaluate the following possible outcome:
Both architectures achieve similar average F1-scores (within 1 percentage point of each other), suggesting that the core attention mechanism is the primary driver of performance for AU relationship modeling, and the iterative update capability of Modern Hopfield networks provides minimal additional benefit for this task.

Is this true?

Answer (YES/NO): YES